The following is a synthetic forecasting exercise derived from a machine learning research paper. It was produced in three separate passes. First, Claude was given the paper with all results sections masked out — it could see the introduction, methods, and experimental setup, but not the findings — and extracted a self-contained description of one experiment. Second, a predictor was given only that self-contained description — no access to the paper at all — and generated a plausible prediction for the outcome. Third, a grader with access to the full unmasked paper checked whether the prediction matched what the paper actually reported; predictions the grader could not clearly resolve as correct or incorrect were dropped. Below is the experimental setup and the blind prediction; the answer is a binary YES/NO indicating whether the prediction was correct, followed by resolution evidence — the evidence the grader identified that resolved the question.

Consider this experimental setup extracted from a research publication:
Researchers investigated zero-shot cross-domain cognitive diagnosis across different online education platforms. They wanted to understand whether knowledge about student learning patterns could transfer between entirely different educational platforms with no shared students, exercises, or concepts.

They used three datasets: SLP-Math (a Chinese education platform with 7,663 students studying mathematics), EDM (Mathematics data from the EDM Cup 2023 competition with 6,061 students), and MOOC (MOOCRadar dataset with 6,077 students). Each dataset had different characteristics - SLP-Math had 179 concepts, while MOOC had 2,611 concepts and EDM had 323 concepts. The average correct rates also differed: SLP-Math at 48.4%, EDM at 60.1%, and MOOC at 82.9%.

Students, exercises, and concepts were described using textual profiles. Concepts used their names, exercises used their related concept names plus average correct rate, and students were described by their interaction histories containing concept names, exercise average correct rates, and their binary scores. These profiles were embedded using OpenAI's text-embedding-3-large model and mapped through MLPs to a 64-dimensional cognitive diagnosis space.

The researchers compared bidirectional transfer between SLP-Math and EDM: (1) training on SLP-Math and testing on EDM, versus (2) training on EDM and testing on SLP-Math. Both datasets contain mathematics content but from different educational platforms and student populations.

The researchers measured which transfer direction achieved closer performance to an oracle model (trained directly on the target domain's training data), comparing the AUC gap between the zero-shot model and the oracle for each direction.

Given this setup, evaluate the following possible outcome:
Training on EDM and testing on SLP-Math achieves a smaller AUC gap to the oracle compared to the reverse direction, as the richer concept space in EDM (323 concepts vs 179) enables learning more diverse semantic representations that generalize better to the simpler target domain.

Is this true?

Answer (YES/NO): YES